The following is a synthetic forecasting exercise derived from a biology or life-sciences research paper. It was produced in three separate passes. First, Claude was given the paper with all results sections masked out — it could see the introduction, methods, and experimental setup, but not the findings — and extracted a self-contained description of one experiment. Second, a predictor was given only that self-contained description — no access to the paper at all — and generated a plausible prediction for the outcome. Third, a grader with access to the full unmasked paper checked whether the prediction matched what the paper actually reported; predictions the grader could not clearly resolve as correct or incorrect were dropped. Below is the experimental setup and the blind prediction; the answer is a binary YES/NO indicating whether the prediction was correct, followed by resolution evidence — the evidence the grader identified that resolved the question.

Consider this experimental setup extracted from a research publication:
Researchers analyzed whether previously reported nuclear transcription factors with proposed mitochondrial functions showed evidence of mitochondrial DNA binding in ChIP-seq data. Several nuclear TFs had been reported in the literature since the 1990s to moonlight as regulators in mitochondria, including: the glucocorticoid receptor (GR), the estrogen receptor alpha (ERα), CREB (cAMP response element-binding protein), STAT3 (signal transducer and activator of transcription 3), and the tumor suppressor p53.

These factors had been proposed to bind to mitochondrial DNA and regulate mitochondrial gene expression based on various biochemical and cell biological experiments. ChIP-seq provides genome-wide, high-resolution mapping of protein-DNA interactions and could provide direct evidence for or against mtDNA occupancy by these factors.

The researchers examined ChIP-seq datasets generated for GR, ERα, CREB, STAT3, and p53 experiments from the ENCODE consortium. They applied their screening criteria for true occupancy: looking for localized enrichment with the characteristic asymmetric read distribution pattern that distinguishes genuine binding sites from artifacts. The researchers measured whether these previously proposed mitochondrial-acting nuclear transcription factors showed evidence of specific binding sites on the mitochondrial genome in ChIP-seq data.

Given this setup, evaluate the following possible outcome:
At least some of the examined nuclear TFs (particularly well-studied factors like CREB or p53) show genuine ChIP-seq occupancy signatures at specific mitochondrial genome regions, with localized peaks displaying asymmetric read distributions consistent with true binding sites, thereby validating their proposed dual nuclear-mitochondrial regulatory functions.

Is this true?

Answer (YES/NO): NO